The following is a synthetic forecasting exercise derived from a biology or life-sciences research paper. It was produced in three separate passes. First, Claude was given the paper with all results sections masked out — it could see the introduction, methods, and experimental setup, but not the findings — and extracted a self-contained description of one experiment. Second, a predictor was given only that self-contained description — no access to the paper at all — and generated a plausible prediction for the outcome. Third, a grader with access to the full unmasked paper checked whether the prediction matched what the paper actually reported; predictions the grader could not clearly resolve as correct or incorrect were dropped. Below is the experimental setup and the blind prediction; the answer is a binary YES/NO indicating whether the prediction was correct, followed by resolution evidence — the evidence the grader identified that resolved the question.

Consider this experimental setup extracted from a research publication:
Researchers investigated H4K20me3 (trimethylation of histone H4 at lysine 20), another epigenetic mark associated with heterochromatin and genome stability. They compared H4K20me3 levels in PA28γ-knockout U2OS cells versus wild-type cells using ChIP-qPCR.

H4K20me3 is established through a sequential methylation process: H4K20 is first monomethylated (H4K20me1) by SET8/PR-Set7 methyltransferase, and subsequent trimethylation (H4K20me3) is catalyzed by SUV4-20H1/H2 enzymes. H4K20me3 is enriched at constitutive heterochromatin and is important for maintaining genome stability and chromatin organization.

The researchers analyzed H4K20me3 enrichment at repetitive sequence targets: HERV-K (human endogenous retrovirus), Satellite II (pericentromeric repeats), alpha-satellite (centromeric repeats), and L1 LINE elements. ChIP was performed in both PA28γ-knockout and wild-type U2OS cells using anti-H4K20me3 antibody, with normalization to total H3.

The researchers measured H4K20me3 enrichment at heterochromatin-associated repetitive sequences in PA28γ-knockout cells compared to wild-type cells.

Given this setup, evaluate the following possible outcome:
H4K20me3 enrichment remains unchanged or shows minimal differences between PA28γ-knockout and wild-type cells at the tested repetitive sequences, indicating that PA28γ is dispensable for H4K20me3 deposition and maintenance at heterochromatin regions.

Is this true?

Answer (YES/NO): NO